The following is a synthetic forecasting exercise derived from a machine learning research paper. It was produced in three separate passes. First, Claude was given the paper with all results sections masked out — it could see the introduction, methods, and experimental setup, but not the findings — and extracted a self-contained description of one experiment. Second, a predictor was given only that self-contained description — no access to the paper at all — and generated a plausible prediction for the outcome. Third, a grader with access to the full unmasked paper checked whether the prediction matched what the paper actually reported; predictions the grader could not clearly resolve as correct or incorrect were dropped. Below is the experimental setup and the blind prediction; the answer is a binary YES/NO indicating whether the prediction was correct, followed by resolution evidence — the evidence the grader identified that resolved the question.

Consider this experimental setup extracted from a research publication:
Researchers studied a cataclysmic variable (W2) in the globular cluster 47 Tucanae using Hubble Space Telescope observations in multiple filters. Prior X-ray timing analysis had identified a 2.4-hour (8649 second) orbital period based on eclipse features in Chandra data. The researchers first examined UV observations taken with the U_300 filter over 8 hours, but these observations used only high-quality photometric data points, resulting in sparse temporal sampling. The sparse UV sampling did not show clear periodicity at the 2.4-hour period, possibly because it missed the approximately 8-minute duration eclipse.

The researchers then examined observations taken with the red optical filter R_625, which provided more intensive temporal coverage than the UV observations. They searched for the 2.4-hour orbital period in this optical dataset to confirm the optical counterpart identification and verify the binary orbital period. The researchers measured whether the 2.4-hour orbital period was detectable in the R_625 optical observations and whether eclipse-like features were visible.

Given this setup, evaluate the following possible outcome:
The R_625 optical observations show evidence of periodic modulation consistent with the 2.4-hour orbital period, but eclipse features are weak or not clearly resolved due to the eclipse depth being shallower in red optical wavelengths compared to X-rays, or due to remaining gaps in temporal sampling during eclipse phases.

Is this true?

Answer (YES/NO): NO